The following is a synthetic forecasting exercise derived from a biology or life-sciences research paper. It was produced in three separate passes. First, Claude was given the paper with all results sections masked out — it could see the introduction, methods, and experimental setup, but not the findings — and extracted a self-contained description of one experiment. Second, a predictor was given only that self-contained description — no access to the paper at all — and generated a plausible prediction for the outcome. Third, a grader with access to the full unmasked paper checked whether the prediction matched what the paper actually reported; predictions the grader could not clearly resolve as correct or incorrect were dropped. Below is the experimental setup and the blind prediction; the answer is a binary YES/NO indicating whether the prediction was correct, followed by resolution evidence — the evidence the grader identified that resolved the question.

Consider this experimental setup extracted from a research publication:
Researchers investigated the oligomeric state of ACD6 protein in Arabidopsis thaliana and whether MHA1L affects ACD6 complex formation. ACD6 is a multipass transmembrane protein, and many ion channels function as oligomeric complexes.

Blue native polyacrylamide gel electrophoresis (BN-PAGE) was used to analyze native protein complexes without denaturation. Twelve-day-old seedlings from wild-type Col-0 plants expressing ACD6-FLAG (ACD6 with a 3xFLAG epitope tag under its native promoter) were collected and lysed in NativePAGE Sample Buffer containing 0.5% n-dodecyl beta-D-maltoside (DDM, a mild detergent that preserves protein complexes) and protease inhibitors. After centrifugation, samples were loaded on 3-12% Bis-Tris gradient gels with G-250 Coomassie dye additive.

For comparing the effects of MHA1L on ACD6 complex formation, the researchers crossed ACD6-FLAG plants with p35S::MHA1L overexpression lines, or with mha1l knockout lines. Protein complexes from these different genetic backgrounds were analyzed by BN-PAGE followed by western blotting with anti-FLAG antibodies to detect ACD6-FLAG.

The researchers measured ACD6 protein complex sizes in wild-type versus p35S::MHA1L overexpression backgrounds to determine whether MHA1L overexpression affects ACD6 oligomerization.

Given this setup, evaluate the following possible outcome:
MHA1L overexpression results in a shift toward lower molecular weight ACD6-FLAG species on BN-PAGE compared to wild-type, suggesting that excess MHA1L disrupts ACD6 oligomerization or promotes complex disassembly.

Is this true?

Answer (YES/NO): NO